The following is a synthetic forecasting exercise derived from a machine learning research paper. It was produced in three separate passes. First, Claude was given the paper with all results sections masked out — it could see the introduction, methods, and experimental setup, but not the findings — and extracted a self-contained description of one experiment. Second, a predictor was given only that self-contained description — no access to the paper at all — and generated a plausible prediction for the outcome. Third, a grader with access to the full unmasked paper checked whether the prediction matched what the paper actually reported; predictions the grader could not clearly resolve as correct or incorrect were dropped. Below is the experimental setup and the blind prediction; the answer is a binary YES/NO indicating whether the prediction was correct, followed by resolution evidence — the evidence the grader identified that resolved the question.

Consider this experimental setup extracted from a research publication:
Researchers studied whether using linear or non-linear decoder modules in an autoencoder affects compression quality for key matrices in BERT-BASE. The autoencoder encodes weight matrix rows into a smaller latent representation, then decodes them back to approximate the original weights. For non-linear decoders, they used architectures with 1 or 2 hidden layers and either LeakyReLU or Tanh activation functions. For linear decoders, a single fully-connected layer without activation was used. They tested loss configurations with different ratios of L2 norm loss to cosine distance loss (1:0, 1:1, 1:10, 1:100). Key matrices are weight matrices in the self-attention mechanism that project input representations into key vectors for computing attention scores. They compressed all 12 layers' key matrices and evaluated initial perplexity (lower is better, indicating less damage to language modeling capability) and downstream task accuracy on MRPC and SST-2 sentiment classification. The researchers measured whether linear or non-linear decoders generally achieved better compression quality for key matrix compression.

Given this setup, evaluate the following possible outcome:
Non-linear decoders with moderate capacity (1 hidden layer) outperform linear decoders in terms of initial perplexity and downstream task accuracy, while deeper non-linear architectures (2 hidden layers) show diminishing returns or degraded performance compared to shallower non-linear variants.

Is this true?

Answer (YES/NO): NO